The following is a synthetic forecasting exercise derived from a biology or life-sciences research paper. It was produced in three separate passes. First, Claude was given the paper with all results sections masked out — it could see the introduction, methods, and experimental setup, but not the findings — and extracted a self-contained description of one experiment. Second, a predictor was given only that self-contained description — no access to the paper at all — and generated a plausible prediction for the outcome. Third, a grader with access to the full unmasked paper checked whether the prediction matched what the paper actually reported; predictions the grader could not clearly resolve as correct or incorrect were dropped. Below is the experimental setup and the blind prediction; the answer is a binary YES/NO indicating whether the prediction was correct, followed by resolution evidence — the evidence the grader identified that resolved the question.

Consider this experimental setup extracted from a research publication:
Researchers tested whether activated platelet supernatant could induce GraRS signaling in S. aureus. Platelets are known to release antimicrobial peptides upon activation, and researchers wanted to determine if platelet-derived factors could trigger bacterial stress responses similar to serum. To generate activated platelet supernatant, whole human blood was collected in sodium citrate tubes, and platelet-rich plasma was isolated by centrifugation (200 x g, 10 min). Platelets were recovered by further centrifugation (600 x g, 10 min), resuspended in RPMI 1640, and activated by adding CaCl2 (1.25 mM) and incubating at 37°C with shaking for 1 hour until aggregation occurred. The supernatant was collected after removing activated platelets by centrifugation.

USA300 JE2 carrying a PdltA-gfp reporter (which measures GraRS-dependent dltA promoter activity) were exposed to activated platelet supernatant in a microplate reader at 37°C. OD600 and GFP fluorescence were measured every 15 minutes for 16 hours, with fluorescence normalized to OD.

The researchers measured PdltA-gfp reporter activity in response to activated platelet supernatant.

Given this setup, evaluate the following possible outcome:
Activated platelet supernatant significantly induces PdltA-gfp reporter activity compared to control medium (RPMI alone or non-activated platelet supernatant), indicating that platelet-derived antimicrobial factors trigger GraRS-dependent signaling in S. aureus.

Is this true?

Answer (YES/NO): NO